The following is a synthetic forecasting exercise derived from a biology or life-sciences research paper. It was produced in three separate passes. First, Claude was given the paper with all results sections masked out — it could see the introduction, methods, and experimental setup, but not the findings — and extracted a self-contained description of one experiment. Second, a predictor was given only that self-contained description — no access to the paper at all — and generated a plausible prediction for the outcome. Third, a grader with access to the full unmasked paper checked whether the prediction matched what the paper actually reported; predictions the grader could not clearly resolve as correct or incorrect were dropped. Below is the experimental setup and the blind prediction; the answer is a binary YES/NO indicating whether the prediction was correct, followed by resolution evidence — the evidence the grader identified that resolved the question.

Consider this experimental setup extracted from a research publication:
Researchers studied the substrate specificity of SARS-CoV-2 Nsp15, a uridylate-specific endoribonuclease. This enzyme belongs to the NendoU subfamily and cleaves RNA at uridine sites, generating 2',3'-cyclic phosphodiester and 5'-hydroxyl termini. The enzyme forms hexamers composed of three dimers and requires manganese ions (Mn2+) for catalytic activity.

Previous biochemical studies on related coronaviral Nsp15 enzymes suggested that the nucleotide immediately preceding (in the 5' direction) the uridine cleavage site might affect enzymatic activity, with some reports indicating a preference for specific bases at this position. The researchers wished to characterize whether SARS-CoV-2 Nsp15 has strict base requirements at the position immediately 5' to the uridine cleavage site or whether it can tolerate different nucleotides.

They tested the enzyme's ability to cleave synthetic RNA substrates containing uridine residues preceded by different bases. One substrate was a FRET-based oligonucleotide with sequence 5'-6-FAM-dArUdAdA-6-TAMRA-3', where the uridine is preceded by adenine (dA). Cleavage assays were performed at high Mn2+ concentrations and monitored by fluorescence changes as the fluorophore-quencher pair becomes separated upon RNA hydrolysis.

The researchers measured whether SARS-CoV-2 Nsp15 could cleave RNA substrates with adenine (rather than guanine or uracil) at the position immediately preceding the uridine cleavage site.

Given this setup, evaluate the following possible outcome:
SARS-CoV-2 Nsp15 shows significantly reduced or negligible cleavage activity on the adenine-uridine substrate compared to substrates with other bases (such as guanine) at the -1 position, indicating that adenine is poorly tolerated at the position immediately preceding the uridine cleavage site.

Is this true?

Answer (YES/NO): NO